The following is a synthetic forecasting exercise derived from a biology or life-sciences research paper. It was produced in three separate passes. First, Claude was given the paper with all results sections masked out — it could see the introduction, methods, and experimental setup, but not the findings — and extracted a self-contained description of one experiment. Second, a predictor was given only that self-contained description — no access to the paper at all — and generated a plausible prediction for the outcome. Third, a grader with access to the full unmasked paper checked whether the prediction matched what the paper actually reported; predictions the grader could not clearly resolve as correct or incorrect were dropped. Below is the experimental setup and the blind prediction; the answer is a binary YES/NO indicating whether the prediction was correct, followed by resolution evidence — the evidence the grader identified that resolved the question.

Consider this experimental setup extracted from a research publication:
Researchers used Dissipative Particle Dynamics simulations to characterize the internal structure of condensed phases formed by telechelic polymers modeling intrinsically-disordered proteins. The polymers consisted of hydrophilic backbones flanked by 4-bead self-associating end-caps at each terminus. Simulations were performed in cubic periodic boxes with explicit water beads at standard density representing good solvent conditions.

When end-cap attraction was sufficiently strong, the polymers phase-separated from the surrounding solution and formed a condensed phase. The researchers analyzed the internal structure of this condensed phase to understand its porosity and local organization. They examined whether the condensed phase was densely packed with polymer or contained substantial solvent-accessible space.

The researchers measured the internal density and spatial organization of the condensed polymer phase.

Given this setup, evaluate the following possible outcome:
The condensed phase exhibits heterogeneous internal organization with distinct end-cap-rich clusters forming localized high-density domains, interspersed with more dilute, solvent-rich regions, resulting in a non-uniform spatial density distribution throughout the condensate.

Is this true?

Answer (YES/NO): NO